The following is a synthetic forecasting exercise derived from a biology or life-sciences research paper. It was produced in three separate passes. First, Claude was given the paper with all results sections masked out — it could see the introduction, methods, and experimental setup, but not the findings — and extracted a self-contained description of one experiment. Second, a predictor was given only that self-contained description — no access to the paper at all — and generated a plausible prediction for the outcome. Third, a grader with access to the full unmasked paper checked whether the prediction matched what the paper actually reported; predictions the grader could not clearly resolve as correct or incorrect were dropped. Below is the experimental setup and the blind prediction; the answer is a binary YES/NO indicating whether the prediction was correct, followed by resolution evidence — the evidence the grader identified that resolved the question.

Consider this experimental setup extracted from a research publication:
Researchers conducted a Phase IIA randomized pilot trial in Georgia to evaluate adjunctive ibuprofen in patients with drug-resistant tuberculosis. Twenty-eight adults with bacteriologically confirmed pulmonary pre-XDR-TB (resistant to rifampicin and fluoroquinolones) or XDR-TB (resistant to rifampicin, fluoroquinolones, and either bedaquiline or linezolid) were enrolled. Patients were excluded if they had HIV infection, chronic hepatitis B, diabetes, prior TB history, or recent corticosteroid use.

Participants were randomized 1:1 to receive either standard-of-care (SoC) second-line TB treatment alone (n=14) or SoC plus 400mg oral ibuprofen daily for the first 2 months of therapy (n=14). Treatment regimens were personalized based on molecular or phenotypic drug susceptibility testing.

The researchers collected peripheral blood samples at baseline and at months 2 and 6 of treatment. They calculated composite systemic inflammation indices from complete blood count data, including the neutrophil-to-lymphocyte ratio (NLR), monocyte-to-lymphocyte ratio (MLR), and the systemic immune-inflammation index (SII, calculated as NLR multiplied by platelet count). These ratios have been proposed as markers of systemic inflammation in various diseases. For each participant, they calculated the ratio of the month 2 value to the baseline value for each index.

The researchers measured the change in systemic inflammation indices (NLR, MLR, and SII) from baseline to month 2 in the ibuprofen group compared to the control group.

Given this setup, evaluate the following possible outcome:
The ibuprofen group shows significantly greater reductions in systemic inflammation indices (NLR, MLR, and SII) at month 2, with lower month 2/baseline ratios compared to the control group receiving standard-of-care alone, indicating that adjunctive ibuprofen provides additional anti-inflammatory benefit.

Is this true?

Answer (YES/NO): NO